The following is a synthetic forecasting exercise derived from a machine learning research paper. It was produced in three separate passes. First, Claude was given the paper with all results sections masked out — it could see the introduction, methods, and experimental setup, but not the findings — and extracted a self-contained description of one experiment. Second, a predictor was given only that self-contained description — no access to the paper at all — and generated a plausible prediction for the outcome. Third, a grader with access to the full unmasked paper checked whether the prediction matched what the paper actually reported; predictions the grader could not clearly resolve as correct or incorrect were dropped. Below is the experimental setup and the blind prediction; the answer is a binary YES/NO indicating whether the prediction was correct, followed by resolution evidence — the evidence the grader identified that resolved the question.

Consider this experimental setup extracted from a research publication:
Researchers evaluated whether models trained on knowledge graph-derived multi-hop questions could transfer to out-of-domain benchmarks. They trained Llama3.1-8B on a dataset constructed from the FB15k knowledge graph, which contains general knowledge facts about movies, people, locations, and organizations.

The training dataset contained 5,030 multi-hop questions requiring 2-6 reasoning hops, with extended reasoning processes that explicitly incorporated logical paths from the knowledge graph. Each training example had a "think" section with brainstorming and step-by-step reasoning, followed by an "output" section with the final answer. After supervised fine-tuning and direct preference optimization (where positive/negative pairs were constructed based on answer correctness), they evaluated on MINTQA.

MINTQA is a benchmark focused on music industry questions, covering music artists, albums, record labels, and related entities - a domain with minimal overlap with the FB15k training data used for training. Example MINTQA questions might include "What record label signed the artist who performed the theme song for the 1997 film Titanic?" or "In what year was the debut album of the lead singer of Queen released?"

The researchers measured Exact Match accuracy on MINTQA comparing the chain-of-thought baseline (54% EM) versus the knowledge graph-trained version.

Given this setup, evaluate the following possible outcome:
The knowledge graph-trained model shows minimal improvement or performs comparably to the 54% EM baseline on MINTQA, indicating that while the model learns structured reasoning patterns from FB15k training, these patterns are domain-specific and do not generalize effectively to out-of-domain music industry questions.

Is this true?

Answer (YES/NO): NO